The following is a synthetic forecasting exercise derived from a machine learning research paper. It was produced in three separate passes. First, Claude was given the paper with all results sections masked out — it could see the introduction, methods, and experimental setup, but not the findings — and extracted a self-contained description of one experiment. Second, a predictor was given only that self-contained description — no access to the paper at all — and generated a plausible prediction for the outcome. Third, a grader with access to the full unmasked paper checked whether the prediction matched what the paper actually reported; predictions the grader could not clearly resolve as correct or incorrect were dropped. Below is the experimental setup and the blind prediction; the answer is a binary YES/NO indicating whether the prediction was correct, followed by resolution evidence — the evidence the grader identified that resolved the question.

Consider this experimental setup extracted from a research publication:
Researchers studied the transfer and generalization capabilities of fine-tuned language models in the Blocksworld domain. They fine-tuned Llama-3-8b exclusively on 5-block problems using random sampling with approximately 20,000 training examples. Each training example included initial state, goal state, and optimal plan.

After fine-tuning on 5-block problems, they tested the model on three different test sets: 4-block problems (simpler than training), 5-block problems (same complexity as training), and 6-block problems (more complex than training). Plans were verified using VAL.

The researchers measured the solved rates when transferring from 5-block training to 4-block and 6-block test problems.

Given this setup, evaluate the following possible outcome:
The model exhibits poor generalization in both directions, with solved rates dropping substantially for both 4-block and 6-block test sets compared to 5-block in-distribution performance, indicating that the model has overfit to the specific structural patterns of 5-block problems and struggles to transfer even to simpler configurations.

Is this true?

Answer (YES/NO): NO